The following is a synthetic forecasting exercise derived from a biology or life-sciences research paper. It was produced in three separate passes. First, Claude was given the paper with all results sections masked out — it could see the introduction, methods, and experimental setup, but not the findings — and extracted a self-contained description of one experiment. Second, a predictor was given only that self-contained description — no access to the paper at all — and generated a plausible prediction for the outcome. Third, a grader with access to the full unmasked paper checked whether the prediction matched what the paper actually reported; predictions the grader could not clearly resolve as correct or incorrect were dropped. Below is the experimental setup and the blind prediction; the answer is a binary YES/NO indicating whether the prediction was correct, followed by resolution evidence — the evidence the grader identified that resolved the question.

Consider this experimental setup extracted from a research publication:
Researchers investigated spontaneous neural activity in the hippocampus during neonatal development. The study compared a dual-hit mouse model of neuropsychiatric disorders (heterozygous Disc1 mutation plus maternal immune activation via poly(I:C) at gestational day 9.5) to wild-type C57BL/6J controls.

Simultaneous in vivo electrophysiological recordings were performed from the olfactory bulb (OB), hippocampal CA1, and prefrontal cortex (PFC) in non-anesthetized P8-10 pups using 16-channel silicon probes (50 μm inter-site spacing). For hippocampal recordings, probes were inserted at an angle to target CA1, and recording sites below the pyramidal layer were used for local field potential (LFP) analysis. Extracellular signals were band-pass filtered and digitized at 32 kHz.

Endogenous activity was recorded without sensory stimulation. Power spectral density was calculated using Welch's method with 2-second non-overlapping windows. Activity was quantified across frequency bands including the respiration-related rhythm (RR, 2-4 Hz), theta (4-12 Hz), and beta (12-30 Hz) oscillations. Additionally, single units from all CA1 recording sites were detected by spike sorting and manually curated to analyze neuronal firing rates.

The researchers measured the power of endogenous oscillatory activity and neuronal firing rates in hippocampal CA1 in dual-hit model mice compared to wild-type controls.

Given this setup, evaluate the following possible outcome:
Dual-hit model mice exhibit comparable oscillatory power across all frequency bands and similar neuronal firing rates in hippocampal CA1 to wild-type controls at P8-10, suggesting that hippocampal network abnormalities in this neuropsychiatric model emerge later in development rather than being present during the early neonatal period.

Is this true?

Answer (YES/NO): NO